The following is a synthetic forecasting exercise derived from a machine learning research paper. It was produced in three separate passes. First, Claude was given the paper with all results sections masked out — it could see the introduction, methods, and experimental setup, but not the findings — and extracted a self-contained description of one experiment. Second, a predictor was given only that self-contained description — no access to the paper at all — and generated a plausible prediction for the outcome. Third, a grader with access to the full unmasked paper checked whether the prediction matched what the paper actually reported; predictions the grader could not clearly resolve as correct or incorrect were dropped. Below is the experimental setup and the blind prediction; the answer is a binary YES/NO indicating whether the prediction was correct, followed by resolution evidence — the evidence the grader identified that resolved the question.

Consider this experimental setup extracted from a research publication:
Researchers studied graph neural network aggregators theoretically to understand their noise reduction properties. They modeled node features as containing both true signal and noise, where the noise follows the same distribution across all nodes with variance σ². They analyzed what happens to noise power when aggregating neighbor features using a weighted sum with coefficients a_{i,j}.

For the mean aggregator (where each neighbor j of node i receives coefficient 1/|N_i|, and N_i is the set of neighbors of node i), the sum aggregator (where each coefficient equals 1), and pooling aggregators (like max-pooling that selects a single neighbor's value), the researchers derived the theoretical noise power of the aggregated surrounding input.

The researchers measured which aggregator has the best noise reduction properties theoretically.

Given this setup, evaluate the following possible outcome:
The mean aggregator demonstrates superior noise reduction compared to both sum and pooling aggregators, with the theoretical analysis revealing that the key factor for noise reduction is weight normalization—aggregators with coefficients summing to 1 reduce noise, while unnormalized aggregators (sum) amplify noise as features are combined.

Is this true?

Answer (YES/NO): NO